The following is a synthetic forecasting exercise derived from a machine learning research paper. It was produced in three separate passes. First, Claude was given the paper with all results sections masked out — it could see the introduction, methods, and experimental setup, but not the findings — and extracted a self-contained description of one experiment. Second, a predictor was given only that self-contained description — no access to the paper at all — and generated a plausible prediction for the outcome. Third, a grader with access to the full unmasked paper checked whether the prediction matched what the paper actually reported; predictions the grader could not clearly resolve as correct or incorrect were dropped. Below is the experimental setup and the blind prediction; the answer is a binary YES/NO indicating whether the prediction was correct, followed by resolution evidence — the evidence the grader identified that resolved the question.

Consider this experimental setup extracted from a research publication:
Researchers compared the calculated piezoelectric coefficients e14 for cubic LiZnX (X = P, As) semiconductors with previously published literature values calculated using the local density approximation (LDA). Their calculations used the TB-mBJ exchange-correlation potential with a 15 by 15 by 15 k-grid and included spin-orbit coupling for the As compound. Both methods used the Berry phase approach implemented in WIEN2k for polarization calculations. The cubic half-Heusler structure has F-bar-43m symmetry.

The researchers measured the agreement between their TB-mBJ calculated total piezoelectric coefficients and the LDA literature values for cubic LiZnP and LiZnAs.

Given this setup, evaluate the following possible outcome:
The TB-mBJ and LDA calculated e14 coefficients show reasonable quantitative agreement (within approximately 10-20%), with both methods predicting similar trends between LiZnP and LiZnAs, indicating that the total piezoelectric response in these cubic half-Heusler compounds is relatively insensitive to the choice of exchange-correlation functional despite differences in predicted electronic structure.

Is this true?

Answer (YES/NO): YES